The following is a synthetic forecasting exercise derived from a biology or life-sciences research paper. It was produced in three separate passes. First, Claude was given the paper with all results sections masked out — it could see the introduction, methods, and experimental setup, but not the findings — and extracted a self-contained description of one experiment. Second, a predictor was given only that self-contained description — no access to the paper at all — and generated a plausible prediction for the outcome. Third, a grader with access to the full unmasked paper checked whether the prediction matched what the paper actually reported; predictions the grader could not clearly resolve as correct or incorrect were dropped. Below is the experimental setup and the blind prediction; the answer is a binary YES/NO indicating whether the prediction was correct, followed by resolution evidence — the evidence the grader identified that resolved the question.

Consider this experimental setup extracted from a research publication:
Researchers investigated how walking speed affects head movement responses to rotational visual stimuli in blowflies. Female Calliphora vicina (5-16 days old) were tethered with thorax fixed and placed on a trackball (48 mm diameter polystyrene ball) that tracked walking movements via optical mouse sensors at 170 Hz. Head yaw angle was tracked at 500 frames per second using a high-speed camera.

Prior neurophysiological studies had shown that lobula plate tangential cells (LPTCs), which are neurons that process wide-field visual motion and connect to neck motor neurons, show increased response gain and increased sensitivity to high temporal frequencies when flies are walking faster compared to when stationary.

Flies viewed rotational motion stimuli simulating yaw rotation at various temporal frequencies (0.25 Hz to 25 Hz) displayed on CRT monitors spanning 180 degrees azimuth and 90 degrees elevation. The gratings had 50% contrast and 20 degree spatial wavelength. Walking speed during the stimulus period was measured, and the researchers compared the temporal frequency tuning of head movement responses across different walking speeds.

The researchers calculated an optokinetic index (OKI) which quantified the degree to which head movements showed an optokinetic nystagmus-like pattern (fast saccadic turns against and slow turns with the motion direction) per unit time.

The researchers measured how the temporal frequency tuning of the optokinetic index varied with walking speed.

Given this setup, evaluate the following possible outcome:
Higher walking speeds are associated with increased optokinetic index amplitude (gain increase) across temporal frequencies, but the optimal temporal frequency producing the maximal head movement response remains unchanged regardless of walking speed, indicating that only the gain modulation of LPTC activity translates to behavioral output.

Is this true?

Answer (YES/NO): NO